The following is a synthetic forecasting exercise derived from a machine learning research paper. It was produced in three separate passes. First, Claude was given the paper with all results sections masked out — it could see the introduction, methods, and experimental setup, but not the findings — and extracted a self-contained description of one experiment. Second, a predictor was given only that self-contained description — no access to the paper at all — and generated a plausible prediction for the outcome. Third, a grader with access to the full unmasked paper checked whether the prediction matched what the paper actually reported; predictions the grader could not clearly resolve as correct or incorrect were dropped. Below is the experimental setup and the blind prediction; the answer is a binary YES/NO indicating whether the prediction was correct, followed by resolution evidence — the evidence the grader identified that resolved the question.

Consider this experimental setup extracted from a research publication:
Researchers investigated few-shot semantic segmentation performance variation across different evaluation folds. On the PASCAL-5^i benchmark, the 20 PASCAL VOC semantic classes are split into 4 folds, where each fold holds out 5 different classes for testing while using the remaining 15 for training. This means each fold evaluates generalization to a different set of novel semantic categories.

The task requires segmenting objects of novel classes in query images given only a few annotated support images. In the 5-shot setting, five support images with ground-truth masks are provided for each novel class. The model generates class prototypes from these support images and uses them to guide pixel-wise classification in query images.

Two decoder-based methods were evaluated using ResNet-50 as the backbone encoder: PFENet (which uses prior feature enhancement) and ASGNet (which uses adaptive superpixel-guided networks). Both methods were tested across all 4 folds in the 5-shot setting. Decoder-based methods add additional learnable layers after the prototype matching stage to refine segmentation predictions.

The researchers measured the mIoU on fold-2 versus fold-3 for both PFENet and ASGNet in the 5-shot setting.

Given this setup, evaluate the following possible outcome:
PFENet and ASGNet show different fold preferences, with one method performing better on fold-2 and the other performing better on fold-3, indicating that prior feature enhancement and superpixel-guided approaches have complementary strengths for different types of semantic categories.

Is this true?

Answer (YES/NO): NO